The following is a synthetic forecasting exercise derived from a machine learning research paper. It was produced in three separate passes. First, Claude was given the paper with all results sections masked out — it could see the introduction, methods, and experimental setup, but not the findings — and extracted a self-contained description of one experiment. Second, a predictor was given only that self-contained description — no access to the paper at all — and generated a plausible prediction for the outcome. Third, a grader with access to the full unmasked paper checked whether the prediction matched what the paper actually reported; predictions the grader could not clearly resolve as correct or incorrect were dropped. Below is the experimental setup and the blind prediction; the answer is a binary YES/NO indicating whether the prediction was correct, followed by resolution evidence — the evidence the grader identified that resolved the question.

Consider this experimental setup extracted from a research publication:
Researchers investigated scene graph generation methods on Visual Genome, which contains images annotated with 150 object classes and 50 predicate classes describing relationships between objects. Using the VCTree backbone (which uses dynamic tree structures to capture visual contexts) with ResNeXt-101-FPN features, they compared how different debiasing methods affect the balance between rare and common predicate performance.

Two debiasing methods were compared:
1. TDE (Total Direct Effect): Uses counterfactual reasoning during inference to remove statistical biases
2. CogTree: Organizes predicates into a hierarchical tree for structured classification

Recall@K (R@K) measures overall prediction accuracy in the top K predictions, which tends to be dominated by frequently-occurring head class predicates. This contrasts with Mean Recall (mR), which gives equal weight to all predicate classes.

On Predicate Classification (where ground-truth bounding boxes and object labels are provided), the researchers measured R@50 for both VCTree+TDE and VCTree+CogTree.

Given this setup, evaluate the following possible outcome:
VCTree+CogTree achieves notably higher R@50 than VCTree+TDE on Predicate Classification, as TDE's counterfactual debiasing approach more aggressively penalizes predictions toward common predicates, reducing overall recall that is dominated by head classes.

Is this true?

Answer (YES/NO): NO